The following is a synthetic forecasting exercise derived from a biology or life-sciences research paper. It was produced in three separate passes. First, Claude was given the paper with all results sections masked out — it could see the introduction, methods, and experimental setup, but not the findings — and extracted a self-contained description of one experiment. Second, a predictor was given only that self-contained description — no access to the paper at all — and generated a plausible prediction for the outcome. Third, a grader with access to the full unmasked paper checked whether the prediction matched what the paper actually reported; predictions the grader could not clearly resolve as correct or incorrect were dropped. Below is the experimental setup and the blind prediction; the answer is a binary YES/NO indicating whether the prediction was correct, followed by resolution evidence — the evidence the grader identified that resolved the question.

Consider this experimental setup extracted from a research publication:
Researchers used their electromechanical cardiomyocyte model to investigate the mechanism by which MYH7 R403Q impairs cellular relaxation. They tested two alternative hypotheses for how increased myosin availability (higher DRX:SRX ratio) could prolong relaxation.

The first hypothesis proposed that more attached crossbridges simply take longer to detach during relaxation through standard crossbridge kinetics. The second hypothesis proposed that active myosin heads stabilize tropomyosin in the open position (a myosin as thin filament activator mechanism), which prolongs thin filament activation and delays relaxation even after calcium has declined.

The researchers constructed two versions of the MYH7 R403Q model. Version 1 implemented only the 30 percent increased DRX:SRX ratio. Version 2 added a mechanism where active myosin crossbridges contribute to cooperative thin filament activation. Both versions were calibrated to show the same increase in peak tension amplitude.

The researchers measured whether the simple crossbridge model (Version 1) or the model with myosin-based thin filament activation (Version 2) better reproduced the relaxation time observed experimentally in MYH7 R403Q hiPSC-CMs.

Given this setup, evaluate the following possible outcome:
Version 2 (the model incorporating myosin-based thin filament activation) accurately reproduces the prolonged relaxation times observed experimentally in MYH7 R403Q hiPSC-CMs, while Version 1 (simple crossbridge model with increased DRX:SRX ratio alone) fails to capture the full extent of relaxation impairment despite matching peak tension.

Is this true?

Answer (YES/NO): YES